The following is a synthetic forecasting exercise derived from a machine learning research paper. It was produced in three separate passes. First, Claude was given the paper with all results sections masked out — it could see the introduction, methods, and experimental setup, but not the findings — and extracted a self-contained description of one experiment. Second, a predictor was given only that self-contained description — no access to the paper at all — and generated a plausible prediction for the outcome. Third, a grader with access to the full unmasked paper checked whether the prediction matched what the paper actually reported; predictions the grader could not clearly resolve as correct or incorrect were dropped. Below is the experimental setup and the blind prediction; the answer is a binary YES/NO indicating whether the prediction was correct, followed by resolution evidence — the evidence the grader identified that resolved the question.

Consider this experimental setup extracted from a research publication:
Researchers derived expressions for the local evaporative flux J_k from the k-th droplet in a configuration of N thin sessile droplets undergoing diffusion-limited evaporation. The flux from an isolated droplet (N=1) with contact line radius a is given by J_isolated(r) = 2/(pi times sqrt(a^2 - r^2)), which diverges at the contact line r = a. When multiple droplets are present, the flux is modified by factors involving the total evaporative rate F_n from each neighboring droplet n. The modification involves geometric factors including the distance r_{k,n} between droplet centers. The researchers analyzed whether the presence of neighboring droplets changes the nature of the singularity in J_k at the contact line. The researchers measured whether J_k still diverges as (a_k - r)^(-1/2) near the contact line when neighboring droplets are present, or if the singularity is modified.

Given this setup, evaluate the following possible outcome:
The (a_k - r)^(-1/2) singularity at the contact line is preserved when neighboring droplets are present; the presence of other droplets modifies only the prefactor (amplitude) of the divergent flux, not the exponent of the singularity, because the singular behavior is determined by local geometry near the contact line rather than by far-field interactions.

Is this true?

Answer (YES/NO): YES